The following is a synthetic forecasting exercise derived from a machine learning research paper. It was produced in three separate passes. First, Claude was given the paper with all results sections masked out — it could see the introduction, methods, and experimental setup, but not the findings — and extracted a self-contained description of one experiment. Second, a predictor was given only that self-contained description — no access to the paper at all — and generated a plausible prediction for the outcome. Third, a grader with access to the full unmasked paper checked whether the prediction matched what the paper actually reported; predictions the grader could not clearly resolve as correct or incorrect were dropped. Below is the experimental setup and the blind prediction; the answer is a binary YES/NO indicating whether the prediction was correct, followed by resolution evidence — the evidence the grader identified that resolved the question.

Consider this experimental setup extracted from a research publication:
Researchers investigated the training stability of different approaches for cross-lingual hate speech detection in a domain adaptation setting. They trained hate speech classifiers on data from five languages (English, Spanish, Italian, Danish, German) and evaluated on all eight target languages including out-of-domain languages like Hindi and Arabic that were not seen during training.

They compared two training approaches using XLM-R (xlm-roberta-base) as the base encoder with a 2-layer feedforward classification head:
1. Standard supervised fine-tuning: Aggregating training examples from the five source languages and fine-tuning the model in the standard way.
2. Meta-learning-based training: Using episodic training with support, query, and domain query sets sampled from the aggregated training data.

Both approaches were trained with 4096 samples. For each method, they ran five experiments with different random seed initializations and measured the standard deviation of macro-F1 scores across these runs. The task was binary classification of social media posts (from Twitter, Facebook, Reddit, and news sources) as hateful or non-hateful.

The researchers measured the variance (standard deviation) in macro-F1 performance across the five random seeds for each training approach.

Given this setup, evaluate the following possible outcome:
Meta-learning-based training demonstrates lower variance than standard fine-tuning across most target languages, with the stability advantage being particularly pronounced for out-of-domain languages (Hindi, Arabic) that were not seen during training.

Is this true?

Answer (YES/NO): NO